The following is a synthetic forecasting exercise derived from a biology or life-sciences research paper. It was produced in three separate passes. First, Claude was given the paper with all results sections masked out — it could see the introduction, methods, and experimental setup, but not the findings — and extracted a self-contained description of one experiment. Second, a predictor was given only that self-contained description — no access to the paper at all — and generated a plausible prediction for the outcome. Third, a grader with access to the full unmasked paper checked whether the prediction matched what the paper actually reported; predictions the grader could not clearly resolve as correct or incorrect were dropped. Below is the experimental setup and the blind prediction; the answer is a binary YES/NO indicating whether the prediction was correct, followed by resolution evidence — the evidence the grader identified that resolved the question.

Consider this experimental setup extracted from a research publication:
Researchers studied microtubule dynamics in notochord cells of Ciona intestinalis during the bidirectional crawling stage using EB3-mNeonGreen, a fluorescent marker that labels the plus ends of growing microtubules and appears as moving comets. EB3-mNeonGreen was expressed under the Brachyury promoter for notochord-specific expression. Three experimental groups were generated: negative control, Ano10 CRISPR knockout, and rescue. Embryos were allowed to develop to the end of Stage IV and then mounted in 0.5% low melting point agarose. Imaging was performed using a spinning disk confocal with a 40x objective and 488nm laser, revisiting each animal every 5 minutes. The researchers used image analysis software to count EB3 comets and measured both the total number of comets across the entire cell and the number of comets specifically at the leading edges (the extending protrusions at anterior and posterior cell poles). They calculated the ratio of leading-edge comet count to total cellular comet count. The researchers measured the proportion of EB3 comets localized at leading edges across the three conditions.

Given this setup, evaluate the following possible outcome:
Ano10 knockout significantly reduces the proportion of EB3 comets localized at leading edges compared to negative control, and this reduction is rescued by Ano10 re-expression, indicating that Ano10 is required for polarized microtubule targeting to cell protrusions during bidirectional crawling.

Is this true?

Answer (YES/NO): YES